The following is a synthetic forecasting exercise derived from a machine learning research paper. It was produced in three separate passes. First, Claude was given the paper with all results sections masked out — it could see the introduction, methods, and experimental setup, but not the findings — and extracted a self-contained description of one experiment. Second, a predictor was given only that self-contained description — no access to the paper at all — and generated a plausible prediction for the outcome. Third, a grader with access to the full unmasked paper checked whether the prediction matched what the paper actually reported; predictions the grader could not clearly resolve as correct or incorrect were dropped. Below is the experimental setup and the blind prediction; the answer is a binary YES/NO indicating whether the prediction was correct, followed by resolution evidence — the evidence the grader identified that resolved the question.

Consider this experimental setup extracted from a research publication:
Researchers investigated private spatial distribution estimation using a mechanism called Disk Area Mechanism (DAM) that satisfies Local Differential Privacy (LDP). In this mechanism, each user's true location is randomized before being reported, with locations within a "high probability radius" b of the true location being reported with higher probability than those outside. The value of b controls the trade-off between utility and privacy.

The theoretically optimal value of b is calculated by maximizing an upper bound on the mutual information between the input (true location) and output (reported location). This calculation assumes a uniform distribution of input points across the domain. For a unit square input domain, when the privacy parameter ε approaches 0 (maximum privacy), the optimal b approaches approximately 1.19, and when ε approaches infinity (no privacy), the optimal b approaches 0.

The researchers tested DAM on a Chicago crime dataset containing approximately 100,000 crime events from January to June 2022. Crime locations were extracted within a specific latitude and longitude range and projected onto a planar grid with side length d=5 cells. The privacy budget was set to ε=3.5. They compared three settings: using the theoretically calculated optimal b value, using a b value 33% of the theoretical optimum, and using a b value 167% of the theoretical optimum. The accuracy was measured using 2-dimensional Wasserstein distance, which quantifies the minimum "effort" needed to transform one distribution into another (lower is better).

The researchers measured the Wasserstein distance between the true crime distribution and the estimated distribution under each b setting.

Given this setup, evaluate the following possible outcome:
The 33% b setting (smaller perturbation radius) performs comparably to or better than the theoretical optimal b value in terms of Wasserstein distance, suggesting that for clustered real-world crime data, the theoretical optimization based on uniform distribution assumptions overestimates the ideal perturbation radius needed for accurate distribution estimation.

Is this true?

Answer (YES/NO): NO